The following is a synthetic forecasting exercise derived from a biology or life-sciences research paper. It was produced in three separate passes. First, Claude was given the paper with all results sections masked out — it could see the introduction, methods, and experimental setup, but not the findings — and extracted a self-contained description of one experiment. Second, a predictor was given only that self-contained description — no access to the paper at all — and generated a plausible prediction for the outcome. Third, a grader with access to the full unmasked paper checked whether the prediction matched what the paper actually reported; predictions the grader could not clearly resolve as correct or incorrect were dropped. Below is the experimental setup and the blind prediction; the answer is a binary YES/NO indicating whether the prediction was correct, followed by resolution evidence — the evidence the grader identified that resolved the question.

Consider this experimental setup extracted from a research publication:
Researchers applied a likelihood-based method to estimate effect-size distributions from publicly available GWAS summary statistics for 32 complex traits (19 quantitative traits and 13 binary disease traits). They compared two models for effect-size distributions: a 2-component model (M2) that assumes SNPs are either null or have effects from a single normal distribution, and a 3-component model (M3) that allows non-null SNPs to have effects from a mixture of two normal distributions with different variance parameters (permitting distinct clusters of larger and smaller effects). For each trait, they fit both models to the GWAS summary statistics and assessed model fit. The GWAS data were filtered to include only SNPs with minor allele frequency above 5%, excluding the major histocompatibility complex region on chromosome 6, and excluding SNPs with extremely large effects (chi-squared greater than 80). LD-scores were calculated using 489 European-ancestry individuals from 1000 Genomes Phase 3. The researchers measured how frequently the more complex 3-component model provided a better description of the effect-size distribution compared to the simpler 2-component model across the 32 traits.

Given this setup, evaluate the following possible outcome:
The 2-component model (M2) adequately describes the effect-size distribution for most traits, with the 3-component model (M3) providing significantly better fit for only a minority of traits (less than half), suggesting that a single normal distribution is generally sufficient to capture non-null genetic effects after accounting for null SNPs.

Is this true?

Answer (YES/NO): NO